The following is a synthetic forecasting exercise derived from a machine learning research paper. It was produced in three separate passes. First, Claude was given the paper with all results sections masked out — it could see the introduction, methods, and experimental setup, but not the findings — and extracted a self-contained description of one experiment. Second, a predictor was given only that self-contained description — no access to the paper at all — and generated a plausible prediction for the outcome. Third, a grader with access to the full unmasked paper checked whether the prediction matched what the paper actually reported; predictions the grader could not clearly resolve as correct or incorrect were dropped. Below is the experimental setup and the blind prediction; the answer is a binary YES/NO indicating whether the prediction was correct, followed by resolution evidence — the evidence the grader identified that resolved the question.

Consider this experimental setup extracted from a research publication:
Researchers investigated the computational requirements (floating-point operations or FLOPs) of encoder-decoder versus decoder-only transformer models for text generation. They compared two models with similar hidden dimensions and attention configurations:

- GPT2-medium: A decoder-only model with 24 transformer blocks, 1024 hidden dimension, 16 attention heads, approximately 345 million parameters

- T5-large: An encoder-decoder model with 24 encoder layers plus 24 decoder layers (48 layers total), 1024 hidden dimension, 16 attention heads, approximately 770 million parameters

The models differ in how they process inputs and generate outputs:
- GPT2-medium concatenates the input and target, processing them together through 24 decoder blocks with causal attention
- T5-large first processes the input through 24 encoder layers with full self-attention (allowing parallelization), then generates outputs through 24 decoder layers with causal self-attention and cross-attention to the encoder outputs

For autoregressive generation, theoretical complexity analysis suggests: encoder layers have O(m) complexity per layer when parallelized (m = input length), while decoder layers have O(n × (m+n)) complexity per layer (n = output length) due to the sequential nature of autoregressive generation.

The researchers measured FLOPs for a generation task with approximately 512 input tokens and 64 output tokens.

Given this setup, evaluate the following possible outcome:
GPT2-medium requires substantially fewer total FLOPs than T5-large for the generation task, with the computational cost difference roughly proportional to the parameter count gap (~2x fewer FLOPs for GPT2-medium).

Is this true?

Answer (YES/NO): NO